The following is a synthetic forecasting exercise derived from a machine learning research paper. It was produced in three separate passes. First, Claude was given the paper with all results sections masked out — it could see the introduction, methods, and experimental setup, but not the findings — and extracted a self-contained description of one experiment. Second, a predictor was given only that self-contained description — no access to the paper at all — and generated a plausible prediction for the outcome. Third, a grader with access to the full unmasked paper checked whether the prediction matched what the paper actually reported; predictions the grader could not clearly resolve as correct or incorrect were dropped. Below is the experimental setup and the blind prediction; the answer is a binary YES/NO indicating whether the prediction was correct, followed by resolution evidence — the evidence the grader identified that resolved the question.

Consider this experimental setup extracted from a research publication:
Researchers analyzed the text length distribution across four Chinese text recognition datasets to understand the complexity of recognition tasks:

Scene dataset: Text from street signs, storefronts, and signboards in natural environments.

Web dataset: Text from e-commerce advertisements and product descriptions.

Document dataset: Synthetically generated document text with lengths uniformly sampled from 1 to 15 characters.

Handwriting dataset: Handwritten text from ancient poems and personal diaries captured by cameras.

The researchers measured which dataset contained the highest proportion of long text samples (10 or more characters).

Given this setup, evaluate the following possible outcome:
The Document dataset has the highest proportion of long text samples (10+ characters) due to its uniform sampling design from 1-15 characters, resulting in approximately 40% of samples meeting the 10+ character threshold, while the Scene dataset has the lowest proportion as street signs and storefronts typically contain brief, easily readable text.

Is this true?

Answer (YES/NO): NO